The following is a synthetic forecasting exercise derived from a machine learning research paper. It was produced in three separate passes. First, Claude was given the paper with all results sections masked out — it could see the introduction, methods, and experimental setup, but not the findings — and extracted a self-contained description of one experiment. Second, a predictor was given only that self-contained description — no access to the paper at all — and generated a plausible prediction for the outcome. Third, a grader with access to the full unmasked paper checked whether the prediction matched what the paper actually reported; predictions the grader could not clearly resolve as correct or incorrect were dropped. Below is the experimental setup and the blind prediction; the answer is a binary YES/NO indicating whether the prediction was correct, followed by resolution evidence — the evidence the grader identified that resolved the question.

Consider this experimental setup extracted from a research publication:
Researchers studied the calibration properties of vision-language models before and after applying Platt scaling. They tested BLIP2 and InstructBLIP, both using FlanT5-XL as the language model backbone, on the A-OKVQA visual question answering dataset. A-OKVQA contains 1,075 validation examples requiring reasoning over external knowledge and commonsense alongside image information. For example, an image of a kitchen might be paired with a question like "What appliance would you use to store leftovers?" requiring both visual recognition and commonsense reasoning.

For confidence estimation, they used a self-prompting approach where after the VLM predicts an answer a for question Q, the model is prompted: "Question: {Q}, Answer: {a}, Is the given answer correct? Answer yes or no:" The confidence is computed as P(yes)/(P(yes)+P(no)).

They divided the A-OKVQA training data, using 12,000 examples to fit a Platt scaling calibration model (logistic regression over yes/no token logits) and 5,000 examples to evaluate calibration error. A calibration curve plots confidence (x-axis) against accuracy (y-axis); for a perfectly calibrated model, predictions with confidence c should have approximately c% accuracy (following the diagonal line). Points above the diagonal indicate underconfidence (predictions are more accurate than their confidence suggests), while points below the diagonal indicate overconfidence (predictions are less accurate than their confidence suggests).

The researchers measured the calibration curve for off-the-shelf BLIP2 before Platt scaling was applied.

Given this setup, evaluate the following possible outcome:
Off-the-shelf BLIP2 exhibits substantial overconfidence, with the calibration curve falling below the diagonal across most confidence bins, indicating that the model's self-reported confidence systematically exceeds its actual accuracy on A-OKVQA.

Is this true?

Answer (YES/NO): YES